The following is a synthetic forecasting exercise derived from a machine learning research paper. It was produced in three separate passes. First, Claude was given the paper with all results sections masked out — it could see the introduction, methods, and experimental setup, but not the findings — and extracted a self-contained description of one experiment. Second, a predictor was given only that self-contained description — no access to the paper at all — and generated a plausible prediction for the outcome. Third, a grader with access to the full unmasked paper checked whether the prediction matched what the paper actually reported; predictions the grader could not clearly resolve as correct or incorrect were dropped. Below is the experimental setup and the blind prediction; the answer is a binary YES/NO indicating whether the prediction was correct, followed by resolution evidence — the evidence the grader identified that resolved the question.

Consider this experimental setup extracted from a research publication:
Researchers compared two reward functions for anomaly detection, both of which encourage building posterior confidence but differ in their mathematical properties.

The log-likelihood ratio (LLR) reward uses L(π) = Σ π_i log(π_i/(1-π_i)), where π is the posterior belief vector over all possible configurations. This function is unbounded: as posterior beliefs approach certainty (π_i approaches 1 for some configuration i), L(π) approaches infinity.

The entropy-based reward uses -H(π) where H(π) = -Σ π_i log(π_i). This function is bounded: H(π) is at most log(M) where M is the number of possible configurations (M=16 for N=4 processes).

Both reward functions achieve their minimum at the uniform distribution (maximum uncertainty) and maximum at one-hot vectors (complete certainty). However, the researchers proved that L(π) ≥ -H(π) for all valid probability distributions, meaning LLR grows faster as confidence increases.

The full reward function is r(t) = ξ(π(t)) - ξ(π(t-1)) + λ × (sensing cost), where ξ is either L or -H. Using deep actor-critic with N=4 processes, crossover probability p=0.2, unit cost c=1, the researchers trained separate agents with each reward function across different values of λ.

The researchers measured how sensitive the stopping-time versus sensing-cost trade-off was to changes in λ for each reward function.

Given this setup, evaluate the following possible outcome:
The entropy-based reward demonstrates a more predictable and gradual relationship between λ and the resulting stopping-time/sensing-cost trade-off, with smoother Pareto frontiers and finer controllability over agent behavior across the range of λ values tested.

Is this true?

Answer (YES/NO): NO